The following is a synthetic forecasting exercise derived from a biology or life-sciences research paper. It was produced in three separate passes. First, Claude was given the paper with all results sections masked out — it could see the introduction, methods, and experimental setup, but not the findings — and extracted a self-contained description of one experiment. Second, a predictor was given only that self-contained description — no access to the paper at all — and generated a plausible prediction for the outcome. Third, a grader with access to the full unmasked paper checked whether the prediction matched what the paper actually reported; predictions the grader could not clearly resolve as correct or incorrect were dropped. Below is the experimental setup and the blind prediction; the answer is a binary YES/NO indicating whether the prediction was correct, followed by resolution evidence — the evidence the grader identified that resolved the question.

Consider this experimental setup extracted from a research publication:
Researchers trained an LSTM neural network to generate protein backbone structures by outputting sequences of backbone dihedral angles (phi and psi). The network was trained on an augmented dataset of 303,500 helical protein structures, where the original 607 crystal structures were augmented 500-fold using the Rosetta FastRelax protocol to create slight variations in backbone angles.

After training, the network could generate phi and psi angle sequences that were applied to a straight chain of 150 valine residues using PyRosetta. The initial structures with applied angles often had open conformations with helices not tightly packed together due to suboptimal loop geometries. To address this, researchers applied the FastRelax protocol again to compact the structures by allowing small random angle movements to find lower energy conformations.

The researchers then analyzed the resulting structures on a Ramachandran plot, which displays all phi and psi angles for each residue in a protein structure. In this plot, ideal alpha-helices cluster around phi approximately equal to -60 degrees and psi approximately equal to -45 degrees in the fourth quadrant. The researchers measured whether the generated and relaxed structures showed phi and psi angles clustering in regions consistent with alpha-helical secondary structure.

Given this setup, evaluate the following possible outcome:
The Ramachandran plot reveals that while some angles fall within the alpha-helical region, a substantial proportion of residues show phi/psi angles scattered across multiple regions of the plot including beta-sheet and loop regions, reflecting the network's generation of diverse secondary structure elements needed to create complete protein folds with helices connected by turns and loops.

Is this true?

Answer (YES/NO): NO